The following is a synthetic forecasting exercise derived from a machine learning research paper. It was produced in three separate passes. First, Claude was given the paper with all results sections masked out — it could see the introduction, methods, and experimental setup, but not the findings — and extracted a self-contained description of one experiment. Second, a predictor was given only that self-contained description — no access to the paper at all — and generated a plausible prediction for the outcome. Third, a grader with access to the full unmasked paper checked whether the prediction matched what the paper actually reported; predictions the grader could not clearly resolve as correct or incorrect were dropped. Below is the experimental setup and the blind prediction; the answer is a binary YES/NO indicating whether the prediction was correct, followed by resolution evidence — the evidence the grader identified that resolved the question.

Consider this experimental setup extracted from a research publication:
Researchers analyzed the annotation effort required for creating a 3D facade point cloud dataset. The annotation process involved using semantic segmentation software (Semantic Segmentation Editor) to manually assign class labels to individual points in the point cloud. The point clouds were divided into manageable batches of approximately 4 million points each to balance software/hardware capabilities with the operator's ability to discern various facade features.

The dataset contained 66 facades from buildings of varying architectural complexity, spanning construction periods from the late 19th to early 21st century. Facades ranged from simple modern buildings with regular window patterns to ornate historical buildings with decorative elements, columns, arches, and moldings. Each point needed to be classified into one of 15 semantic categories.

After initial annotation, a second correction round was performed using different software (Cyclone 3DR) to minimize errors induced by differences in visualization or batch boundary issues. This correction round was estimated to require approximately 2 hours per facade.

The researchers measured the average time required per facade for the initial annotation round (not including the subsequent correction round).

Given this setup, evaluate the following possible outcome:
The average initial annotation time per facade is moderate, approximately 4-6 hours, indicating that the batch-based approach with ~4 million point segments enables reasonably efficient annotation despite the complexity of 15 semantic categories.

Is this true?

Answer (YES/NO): YES